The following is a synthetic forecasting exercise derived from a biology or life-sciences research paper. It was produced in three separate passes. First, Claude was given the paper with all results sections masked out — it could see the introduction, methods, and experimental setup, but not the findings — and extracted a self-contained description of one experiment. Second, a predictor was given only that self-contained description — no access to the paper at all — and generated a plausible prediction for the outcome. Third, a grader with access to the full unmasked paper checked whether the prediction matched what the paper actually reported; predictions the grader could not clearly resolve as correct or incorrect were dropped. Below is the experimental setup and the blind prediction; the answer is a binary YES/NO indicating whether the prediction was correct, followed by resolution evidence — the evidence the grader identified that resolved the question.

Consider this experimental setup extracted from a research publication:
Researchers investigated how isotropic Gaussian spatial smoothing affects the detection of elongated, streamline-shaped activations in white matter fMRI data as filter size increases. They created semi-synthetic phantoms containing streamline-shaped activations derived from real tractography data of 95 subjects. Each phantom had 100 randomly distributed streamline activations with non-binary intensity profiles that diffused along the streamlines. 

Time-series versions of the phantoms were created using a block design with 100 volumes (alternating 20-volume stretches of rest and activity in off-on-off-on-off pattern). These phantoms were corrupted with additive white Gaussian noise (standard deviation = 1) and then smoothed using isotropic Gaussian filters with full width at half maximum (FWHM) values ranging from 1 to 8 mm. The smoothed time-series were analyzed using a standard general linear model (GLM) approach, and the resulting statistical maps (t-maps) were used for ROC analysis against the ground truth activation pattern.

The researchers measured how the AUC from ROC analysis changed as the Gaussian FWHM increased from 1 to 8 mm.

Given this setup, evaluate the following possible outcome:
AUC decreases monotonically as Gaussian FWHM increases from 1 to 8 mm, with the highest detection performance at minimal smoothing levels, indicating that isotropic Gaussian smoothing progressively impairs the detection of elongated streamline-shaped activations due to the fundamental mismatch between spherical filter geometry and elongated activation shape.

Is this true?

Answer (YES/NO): NO